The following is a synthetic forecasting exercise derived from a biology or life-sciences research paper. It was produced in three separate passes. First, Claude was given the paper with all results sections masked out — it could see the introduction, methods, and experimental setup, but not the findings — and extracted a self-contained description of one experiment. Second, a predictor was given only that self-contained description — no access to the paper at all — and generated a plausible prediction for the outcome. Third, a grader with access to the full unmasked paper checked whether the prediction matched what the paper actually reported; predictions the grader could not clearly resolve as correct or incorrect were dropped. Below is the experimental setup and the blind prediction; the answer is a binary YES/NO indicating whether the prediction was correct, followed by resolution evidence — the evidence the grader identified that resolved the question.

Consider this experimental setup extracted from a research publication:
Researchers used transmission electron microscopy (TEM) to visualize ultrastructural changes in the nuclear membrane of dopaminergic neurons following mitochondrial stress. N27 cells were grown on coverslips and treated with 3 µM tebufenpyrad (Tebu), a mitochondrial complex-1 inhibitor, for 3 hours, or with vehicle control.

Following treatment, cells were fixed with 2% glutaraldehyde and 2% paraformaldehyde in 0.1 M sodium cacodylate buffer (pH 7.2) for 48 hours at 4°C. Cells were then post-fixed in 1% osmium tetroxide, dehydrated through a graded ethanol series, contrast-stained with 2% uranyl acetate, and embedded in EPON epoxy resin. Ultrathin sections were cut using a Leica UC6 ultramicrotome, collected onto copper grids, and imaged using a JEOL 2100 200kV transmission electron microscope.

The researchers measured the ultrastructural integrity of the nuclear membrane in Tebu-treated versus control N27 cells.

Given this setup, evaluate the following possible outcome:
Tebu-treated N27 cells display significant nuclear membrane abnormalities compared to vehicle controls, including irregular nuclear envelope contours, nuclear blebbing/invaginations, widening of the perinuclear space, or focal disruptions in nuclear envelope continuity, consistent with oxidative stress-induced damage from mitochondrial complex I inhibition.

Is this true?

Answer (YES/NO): YES